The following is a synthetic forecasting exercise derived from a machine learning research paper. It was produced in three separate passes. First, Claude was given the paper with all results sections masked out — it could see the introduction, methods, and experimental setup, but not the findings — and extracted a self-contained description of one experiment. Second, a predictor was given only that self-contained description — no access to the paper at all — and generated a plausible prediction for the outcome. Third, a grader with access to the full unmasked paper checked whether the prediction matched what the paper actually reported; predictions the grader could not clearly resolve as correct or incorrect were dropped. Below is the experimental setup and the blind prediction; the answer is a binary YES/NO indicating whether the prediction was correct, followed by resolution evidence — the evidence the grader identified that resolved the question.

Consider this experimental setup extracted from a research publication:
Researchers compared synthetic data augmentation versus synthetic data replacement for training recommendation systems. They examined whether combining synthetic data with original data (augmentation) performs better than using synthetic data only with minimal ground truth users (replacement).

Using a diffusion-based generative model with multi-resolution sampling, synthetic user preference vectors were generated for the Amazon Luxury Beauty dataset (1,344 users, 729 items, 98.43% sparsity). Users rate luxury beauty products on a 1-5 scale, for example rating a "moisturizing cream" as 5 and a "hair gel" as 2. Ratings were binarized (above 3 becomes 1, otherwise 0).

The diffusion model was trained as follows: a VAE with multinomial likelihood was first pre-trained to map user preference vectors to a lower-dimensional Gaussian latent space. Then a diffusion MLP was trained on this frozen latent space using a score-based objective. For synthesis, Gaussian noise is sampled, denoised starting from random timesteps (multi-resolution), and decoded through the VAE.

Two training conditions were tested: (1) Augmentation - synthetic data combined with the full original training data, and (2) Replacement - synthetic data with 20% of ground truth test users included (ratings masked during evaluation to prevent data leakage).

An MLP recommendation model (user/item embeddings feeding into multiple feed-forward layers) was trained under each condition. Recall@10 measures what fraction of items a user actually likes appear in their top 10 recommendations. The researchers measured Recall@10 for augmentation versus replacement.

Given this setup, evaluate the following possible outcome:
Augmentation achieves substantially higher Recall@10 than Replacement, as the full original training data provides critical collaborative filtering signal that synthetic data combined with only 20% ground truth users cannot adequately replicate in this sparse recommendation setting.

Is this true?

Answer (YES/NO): NO